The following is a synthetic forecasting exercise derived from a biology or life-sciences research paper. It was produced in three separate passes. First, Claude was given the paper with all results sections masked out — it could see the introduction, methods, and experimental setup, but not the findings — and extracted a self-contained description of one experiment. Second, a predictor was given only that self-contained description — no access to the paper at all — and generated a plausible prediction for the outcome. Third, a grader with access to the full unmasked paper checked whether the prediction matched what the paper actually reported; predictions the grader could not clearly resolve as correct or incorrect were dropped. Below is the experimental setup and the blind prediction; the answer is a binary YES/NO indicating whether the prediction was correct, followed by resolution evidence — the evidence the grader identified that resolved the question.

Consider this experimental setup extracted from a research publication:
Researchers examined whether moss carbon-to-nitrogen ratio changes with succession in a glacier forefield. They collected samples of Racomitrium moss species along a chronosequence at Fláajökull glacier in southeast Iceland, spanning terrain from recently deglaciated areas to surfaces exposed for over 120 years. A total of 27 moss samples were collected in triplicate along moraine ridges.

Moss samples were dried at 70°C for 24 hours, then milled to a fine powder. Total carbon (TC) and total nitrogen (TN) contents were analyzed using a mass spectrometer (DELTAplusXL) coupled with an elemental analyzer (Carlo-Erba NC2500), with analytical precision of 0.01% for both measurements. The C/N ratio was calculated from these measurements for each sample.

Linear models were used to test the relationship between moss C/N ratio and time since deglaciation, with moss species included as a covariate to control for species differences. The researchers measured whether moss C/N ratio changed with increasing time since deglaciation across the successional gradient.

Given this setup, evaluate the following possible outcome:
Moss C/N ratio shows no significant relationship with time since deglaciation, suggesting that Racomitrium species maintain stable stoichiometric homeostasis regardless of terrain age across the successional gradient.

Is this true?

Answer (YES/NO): YES